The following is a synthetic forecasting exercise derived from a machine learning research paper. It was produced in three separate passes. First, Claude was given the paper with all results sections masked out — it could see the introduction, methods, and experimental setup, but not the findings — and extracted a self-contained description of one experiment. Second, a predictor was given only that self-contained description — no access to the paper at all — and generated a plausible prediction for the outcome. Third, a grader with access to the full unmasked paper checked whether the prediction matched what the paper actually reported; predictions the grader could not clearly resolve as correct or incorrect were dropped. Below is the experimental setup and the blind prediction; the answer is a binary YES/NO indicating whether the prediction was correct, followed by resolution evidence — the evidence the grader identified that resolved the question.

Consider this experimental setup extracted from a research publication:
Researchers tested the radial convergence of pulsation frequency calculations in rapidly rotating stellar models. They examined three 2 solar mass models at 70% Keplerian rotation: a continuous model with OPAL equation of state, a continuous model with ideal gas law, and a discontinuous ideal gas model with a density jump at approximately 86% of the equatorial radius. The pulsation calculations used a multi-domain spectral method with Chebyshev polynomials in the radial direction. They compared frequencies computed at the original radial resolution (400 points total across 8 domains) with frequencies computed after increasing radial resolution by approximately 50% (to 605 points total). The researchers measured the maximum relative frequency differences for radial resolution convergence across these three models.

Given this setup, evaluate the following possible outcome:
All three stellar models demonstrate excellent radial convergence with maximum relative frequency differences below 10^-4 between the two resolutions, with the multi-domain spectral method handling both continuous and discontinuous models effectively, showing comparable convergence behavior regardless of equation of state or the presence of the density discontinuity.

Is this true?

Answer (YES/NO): NO